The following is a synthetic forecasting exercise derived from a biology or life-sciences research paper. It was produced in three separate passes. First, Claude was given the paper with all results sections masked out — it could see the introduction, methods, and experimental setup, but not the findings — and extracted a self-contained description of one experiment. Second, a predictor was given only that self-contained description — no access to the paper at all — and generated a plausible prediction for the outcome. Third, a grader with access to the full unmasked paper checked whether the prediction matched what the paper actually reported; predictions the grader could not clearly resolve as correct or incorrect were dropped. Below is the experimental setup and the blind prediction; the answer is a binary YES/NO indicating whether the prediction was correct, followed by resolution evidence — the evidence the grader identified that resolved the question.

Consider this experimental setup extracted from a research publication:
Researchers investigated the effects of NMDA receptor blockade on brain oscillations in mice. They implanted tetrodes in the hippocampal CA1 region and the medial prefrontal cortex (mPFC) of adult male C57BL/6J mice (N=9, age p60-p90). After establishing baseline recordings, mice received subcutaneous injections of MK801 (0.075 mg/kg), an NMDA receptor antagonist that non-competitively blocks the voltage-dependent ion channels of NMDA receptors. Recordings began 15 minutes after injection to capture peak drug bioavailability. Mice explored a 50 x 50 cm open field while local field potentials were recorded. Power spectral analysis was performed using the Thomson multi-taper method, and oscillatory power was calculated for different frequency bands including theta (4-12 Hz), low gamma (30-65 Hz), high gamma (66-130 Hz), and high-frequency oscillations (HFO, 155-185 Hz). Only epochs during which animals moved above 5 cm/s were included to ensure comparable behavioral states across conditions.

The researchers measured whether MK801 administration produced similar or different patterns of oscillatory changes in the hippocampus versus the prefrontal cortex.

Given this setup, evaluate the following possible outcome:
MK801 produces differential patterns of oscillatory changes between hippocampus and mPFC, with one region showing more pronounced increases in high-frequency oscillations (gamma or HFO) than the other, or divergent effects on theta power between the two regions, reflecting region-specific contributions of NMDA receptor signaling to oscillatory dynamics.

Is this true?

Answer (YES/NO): YES